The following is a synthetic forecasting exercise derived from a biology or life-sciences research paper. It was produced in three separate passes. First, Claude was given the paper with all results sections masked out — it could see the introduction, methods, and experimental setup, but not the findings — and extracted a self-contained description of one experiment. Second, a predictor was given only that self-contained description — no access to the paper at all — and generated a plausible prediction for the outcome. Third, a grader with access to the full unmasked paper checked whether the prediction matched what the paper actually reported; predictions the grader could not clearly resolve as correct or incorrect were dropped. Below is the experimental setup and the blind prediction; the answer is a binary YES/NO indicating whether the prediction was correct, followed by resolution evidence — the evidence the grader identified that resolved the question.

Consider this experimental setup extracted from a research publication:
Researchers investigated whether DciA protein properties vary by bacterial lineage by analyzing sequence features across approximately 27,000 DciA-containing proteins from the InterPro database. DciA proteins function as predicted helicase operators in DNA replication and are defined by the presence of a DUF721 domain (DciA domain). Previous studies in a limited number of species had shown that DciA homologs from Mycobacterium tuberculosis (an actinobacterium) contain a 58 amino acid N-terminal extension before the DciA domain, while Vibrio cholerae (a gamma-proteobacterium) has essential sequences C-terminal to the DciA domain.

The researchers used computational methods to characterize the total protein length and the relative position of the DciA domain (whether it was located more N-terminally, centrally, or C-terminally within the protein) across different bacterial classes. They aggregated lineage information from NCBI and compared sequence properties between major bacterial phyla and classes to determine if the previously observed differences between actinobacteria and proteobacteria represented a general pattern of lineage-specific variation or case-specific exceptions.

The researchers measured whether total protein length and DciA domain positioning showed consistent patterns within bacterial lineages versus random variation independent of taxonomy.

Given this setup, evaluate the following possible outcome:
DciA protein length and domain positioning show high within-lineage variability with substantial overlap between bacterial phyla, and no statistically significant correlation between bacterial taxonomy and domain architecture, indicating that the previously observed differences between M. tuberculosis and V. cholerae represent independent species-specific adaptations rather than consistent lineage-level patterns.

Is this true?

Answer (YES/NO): NO